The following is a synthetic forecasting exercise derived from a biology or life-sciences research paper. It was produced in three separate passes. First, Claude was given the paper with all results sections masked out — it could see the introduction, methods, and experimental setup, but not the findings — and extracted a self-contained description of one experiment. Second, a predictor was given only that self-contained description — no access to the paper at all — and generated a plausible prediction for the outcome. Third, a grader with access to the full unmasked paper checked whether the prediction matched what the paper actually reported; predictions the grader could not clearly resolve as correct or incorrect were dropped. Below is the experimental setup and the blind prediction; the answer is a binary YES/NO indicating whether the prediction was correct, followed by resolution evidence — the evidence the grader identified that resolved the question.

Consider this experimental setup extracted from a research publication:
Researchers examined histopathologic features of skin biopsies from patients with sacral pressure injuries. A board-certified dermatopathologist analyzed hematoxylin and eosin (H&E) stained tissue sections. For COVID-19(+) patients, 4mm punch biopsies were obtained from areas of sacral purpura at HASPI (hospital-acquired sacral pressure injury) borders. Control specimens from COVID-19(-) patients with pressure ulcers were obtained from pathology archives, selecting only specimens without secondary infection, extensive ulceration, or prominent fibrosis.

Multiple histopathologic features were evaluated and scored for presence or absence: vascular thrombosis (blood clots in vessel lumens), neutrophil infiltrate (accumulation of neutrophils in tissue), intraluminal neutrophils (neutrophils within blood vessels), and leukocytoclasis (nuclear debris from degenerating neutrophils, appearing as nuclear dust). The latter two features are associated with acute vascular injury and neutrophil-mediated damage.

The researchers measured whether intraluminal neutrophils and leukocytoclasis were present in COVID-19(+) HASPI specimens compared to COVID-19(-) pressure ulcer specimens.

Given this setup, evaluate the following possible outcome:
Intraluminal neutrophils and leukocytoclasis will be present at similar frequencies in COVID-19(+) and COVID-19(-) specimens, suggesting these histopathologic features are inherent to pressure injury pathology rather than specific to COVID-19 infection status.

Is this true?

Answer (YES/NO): NO